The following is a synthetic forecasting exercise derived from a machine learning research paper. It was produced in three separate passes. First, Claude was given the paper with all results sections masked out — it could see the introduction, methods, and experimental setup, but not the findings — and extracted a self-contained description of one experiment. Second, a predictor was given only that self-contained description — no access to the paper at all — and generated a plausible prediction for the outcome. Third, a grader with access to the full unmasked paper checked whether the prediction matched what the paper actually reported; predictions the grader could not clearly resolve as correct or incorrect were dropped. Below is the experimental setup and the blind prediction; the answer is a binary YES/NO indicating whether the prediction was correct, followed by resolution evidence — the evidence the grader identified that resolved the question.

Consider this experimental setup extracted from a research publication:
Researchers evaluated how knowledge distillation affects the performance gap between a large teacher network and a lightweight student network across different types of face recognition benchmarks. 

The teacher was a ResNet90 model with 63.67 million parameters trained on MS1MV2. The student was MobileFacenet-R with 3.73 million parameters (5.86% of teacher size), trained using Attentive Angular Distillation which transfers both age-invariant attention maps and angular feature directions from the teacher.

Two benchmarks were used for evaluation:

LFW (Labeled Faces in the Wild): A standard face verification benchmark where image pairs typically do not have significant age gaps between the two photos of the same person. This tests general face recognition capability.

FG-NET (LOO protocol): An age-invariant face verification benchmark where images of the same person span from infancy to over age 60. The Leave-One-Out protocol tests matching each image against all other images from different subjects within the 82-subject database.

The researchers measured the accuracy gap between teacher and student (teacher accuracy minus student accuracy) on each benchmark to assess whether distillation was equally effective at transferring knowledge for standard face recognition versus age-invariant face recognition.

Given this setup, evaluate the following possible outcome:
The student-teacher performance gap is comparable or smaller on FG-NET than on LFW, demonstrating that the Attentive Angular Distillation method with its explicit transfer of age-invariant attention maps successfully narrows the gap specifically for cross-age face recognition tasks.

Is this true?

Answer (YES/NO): NO